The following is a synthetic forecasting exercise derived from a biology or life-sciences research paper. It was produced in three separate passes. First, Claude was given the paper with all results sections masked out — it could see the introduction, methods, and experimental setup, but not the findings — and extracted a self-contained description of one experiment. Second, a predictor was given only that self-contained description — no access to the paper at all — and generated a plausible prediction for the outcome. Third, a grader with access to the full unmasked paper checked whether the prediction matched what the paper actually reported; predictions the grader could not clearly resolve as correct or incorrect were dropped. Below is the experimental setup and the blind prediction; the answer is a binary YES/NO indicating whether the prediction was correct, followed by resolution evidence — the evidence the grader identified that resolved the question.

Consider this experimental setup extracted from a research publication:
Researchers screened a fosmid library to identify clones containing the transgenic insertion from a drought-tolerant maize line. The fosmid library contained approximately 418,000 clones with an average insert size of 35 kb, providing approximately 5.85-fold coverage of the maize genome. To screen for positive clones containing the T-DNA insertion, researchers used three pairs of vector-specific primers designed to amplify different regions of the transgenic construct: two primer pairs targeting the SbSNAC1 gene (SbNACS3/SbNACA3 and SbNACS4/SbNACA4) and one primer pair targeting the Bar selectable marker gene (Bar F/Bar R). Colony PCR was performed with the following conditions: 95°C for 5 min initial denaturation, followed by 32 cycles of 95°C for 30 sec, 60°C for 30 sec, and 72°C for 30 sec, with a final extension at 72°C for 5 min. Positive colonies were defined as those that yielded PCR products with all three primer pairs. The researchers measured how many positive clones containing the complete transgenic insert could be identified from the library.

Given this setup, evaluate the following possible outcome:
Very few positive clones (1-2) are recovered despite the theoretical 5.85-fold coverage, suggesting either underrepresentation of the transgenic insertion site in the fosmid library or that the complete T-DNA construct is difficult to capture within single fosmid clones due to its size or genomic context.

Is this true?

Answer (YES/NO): NO